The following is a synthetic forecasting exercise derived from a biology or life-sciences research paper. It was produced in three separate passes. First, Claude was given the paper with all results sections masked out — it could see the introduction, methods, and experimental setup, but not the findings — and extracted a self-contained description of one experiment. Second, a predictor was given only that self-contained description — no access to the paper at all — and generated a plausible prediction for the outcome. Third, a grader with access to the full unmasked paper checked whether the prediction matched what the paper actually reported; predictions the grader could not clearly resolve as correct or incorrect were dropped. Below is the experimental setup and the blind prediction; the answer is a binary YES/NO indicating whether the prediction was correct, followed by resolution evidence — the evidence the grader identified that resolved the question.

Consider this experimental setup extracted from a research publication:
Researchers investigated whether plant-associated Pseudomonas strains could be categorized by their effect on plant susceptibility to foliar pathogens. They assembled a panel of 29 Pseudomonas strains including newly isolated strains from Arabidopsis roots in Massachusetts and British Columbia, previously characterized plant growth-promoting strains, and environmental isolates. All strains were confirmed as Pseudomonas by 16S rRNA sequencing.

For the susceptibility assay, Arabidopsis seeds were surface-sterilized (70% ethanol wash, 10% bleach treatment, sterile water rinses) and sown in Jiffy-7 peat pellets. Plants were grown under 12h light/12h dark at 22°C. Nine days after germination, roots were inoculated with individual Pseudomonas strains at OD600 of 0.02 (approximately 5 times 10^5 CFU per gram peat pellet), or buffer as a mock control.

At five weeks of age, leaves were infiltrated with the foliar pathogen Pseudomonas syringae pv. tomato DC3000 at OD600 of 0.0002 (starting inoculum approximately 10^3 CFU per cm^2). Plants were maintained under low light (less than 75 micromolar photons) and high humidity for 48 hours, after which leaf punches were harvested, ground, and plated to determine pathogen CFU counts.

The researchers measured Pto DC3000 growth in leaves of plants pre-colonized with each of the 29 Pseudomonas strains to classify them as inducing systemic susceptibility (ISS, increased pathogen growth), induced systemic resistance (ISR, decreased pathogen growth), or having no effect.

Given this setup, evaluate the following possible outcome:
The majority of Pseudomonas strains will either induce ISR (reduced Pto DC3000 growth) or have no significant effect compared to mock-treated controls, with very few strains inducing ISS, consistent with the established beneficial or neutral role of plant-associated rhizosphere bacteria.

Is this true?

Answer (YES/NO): NO